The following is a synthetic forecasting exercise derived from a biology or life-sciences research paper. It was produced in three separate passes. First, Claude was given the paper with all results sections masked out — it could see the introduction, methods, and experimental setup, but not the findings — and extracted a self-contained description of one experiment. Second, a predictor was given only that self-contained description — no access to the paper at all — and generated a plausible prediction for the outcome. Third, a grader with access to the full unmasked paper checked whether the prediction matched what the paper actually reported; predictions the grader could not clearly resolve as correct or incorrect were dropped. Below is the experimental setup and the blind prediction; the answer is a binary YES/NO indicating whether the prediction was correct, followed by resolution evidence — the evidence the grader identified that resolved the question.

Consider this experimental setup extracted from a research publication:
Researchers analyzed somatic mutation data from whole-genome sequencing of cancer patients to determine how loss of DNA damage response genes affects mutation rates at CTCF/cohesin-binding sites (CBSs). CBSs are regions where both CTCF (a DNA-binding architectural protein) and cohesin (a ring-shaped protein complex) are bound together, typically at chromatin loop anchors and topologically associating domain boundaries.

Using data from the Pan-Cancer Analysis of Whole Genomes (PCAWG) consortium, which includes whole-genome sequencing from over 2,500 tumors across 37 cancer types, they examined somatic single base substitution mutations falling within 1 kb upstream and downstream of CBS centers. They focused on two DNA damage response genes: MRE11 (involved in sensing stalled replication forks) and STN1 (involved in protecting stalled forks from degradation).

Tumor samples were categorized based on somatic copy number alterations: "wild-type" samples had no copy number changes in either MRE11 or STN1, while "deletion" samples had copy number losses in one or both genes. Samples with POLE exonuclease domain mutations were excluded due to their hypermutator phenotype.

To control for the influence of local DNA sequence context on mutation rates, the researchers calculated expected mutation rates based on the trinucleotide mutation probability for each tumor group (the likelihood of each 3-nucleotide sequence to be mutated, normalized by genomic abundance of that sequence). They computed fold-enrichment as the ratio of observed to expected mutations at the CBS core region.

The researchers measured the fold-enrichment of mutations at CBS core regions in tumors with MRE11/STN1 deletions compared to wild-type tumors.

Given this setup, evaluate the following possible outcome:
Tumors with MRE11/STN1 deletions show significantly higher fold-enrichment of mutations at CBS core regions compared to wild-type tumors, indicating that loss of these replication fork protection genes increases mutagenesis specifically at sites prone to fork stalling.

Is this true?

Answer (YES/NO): YES